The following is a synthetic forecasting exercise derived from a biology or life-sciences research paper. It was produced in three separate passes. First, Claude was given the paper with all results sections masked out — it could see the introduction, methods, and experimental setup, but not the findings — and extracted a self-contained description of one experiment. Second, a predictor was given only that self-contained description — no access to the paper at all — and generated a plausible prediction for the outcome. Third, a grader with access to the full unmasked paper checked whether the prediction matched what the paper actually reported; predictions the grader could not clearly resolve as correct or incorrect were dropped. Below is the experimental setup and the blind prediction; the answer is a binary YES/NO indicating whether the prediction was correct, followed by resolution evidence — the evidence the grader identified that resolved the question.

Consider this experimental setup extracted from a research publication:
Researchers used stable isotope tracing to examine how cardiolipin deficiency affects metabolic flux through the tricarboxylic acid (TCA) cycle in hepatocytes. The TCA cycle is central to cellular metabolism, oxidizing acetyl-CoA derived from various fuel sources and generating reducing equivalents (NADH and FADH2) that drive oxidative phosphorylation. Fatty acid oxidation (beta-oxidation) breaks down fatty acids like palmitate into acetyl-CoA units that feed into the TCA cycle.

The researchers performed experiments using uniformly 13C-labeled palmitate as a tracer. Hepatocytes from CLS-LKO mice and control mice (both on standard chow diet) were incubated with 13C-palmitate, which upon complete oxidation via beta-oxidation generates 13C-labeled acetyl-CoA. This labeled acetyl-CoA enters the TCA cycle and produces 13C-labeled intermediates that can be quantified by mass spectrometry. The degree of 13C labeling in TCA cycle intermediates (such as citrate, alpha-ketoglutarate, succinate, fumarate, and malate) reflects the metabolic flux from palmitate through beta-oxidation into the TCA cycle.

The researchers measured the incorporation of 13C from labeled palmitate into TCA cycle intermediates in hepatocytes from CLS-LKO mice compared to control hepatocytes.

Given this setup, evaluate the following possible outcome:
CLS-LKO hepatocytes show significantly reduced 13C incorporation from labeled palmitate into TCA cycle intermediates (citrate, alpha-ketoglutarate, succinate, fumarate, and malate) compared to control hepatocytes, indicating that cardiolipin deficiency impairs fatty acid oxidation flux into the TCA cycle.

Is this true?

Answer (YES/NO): NO